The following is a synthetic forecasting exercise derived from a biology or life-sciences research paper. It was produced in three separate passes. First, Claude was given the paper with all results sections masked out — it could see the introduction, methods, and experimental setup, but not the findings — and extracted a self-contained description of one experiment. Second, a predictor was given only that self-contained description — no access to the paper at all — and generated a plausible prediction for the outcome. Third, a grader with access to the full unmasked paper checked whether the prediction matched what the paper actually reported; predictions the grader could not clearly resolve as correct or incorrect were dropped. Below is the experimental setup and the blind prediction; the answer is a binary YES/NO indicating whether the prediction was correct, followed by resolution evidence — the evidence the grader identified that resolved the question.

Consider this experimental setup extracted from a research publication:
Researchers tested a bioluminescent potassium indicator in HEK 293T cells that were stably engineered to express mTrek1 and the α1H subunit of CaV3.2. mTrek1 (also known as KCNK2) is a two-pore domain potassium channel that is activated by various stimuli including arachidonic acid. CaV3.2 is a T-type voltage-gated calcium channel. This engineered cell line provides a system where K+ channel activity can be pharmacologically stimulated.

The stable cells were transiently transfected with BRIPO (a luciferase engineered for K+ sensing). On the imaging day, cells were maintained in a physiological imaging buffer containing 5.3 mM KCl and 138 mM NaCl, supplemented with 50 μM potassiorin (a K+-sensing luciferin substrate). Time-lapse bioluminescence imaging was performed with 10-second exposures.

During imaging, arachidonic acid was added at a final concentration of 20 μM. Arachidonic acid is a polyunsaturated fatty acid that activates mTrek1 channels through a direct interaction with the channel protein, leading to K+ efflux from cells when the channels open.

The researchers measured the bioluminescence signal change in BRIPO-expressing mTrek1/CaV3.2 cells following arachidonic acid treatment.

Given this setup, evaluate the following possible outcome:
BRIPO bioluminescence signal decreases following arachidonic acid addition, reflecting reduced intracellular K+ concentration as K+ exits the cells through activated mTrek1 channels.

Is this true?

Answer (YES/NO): NO